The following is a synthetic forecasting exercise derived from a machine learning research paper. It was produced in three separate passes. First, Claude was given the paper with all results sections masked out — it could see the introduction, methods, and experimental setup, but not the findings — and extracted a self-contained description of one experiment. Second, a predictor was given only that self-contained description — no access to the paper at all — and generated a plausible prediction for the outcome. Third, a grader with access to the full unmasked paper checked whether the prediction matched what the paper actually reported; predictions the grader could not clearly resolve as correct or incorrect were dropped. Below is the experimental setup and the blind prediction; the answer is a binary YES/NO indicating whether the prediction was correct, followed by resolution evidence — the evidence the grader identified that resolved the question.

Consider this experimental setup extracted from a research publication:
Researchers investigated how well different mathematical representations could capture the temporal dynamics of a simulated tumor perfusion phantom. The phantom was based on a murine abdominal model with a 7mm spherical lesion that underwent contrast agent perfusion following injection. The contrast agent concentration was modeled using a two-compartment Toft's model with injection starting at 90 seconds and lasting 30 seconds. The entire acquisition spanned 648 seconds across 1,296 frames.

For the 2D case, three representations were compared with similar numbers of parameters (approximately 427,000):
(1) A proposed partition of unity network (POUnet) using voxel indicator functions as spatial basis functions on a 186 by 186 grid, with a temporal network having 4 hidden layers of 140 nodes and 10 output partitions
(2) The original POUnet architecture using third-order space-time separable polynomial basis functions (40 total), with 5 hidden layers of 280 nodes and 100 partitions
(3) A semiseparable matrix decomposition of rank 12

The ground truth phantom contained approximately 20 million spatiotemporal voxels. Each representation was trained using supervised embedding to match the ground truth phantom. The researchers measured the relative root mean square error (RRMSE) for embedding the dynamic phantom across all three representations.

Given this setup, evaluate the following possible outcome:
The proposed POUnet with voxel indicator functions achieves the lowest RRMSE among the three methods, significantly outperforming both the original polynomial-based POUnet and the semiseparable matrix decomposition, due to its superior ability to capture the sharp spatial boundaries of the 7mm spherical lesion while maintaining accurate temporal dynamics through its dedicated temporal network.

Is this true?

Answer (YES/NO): NO